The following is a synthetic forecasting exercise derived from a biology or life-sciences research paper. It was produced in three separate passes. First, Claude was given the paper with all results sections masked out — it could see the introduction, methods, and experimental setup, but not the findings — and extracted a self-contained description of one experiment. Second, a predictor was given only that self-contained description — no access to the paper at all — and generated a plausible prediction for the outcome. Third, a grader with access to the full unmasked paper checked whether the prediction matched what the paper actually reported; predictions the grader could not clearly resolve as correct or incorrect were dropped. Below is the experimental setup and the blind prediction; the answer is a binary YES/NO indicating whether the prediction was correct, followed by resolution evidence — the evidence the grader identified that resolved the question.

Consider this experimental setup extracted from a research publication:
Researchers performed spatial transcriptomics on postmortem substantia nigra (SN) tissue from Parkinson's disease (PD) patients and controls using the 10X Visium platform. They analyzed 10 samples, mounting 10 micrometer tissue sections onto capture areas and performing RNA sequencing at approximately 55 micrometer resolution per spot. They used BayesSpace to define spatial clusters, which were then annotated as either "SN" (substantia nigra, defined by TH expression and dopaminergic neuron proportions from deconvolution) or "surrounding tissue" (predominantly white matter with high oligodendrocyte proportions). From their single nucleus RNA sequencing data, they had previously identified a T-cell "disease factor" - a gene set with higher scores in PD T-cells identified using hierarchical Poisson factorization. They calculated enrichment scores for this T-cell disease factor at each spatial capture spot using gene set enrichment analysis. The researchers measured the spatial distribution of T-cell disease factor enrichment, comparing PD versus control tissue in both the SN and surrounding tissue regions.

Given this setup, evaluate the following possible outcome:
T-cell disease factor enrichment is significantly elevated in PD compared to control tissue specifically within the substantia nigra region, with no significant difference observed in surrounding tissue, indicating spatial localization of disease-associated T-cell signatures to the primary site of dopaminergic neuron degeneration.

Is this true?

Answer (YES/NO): NO